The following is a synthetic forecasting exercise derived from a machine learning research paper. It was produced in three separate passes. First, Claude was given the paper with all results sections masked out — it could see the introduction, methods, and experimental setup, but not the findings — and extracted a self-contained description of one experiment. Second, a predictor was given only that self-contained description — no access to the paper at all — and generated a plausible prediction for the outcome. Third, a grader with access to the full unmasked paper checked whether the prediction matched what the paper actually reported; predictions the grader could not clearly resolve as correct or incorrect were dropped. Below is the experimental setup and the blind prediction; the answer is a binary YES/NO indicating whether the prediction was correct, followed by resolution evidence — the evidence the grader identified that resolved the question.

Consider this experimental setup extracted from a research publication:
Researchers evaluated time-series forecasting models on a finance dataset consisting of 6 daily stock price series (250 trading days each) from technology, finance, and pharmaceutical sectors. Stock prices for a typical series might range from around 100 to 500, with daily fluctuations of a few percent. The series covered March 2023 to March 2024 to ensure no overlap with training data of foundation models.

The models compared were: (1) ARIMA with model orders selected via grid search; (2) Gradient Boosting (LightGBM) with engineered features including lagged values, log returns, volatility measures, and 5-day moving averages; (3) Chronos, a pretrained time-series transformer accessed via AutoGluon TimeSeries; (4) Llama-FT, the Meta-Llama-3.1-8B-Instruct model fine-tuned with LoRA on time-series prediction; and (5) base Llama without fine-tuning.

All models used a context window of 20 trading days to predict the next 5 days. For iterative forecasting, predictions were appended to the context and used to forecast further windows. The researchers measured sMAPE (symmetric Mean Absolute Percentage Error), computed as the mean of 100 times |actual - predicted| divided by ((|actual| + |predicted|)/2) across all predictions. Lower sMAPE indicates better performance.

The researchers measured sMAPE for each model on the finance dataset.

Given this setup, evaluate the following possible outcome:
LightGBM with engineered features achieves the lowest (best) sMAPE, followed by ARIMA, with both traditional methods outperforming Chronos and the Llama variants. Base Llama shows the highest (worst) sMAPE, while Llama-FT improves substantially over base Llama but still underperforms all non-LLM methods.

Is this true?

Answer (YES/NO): NO